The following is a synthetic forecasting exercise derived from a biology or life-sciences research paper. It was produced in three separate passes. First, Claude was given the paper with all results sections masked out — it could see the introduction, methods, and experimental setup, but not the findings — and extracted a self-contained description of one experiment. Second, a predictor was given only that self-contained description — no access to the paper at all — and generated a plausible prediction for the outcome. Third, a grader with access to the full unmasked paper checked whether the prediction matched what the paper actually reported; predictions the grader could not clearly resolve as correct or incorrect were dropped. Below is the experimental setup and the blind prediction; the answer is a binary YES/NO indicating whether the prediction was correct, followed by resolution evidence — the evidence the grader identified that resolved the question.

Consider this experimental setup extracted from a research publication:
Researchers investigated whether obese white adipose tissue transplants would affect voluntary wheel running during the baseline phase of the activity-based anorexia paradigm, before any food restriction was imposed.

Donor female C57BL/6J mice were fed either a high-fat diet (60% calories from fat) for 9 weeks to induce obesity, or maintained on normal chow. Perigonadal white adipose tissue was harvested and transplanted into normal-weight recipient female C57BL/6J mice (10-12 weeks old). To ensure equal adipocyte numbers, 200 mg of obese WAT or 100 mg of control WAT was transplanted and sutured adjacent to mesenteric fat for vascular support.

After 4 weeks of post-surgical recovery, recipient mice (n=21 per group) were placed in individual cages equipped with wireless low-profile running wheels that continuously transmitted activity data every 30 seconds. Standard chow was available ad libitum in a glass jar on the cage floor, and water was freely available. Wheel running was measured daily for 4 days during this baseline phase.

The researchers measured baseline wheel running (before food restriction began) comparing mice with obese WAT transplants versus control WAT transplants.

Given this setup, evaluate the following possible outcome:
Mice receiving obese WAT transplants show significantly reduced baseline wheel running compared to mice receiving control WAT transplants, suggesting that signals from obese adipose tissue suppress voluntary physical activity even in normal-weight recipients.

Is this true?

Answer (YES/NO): NO